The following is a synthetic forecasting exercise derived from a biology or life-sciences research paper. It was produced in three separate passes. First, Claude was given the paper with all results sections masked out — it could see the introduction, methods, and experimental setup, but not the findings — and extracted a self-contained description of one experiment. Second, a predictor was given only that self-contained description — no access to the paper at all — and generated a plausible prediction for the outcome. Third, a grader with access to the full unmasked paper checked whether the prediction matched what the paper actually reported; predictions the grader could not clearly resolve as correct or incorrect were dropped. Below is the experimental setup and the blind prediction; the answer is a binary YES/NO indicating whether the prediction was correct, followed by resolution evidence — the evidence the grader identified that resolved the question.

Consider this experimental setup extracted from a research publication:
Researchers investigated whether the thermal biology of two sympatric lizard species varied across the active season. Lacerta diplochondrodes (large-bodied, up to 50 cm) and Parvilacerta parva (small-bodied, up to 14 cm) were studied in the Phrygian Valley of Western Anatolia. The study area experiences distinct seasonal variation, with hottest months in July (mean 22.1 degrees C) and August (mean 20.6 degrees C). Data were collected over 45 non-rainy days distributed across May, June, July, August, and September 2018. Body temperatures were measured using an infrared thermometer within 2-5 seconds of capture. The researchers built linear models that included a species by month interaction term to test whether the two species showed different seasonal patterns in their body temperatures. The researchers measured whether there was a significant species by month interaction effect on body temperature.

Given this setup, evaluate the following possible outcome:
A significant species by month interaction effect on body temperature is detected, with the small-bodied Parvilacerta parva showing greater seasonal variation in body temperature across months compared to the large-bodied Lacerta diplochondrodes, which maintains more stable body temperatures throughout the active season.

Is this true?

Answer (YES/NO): NO